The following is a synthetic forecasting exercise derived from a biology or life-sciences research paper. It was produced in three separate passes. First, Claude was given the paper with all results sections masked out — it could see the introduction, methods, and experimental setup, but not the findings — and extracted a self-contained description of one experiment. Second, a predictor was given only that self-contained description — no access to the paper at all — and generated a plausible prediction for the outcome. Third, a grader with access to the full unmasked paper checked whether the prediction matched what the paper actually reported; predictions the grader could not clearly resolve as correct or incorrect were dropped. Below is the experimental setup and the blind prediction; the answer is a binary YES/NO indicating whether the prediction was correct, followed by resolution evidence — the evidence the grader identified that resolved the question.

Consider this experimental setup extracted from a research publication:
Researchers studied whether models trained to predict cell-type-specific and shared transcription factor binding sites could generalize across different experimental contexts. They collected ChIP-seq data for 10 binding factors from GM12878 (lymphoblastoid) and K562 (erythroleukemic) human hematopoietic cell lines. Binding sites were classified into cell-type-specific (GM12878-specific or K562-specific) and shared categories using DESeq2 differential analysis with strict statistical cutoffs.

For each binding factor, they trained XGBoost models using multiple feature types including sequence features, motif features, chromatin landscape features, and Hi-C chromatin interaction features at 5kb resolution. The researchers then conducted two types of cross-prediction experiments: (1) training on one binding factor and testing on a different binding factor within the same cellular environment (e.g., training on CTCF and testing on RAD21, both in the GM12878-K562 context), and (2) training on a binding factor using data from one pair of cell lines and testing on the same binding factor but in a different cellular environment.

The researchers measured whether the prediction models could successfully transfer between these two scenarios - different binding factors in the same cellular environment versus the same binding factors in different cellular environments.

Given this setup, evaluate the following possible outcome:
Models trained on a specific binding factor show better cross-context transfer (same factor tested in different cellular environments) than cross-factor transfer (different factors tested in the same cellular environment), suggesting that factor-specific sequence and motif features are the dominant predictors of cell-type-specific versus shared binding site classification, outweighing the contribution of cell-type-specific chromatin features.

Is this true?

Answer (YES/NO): NO